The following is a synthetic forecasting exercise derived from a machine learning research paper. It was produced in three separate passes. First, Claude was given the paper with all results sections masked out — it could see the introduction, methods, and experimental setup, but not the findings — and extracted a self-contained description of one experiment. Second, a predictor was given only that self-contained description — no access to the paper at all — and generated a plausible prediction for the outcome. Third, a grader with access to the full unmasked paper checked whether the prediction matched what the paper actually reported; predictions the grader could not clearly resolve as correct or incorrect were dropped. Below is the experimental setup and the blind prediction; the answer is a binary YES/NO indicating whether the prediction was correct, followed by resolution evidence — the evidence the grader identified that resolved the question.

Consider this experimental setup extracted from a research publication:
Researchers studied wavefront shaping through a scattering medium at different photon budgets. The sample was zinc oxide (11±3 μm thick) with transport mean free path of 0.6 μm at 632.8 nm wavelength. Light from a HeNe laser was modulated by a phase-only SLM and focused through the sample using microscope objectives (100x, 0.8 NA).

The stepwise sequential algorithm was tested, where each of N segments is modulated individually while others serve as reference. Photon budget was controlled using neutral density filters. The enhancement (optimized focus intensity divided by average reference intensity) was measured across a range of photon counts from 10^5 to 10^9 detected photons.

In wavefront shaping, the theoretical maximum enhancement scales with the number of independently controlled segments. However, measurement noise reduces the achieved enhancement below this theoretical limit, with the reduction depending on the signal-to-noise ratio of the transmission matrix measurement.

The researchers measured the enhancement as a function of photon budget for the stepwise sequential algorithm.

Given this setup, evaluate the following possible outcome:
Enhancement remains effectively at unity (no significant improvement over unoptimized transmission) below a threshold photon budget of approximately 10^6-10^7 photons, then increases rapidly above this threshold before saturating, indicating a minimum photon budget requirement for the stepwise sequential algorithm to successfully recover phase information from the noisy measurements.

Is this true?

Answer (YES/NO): NO